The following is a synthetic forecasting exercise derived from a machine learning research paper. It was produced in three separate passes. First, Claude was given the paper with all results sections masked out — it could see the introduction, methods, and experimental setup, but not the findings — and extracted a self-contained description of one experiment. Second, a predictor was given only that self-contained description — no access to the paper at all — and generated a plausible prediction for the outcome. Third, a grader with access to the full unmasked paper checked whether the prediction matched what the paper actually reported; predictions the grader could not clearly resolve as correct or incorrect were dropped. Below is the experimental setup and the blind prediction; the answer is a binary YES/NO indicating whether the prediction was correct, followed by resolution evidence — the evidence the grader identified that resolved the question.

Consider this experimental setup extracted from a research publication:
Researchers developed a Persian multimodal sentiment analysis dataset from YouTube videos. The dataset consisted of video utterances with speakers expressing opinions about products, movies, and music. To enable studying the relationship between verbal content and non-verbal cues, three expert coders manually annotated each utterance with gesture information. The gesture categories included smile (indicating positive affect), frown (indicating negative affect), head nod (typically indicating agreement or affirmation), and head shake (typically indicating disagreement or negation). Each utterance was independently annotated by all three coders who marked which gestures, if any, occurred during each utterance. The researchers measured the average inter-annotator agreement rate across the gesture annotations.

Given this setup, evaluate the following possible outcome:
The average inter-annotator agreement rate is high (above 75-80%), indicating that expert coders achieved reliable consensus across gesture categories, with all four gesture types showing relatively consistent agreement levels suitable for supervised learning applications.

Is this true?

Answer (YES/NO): NO